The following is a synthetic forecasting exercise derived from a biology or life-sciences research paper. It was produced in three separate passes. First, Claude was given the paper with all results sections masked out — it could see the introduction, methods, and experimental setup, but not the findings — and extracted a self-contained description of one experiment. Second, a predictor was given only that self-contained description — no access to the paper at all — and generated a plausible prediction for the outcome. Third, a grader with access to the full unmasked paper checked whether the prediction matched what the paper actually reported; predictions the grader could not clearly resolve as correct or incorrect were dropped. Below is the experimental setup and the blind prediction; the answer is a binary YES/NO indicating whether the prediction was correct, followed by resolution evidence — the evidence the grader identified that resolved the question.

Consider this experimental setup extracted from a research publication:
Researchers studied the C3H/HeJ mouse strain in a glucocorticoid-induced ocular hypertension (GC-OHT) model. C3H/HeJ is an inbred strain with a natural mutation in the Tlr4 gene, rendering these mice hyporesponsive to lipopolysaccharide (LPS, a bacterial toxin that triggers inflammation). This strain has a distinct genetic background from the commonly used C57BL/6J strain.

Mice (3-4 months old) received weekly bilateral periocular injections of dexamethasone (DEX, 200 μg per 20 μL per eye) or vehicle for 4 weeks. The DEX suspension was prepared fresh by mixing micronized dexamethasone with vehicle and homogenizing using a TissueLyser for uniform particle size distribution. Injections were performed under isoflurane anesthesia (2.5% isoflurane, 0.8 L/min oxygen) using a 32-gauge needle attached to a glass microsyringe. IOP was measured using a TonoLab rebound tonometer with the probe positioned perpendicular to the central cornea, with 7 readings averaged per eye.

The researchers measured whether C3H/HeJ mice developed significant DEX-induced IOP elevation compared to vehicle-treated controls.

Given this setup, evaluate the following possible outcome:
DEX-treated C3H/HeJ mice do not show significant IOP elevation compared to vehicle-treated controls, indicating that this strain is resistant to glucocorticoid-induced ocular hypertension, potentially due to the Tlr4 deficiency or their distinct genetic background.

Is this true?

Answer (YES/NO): NO